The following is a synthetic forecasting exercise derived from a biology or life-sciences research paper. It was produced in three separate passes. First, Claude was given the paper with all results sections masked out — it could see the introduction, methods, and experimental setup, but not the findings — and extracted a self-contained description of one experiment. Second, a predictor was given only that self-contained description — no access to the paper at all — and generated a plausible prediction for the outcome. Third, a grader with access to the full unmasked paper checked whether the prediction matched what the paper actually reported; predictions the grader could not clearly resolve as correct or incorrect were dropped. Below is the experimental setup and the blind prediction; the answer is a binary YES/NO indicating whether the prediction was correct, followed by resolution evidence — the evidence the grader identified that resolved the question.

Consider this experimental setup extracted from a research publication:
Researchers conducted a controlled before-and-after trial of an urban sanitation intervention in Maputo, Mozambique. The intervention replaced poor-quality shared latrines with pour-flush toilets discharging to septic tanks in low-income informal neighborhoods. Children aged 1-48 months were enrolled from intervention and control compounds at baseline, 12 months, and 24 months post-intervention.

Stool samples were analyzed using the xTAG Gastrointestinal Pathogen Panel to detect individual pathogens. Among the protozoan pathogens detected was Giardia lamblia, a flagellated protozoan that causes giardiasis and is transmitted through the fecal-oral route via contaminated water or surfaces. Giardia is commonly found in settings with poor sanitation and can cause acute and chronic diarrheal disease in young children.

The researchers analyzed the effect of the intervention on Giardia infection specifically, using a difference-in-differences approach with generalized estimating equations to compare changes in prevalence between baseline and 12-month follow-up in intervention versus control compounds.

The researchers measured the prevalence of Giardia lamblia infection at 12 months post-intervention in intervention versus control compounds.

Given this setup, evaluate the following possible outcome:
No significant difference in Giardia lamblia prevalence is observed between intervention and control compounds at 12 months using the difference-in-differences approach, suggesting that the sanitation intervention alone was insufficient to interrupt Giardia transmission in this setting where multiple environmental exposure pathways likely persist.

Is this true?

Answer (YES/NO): YES